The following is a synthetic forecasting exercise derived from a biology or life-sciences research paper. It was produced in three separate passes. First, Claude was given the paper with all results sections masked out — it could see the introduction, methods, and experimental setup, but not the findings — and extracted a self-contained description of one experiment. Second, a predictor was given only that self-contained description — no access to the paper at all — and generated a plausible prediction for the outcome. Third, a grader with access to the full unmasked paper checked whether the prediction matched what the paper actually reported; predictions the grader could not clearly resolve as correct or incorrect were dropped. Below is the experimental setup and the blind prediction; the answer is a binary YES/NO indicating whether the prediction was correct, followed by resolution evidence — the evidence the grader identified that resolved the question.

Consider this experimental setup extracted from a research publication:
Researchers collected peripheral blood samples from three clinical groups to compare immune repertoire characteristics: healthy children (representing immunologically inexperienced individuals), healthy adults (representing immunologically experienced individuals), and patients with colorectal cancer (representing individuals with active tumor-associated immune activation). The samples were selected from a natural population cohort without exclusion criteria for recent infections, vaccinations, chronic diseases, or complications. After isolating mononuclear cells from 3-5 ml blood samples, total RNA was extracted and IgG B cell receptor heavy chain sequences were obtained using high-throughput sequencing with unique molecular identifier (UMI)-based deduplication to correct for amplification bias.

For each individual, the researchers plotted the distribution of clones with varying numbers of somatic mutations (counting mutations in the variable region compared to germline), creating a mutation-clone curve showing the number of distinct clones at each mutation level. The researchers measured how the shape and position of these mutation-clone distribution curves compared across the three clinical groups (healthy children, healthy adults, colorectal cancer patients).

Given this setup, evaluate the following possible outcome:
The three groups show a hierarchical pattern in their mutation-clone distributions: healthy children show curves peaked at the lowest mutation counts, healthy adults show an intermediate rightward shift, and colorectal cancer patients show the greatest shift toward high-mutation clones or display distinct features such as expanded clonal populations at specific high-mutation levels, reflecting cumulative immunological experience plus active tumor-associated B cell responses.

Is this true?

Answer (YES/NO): YES